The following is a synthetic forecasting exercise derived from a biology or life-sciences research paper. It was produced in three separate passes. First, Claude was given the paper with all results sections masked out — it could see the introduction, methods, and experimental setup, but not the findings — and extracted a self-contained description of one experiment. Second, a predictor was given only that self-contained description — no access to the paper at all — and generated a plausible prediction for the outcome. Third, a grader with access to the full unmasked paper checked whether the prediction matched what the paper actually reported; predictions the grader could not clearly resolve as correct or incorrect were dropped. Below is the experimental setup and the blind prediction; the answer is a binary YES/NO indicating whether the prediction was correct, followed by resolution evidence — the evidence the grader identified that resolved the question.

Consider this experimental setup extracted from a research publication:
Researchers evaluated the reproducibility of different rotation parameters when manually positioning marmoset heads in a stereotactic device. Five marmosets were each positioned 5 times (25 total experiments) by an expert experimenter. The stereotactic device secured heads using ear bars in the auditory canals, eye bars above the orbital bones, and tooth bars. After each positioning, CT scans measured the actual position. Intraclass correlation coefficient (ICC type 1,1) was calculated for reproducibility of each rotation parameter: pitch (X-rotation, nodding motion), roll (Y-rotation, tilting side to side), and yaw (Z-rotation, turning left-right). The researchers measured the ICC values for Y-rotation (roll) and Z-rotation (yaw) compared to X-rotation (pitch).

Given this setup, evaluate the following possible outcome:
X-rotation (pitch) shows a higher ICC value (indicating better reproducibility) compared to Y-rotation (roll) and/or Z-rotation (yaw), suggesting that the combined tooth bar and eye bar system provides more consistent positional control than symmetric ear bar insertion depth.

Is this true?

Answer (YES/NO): NO